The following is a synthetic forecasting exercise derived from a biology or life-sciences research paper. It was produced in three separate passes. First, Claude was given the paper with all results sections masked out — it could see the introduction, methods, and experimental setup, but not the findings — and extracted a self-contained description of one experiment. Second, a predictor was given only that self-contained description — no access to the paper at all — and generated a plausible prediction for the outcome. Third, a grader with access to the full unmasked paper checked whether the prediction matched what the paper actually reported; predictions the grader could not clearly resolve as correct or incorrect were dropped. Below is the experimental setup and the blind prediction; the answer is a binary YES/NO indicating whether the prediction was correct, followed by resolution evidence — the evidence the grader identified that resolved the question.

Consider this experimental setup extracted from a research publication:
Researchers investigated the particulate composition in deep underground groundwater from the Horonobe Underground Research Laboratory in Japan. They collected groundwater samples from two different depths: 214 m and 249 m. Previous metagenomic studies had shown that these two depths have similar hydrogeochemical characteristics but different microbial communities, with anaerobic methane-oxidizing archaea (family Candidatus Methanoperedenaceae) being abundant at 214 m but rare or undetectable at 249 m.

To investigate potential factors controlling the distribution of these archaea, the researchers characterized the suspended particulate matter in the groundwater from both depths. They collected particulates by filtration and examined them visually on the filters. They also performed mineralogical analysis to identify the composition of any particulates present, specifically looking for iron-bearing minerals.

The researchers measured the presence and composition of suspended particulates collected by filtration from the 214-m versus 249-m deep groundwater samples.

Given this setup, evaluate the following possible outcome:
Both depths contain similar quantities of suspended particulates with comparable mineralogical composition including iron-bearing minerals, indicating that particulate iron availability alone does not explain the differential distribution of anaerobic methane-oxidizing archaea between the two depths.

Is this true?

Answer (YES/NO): NO